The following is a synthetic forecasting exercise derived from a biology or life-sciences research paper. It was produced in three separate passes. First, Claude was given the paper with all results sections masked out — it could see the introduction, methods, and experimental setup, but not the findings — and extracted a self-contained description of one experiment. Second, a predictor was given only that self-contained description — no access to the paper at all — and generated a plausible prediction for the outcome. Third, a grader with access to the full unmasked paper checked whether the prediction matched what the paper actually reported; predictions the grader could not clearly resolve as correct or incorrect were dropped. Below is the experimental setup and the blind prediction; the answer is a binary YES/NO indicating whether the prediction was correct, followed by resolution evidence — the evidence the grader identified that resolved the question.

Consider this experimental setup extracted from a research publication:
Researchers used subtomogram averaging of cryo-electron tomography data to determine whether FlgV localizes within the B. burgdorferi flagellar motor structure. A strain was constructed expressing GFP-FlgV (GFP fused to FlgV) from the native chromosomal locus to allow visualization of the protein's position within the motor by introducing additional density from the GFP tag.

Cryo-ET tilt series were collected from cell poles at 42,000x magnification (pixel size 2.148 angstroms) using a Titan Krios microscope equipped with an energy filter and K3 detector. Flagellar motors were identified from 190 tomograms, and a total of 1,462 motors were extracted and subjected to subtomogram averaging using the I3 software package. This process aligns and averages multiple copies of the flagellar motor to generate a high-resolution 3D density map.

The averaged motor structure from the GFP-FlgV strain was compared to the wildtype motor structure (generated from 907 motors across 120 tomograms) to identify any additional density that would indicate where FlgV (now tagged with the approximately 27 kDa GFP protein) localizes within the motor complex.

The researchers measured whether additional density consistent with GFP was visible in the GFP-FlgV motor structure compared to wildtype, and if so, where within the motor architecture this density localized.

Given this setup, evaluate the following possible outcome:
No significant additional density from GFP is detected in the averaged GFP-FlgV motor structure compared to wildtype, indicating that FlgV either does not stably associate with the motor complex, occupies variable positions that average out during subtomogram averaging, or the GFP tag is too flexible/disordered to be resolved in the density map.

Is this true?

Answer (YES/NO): NO